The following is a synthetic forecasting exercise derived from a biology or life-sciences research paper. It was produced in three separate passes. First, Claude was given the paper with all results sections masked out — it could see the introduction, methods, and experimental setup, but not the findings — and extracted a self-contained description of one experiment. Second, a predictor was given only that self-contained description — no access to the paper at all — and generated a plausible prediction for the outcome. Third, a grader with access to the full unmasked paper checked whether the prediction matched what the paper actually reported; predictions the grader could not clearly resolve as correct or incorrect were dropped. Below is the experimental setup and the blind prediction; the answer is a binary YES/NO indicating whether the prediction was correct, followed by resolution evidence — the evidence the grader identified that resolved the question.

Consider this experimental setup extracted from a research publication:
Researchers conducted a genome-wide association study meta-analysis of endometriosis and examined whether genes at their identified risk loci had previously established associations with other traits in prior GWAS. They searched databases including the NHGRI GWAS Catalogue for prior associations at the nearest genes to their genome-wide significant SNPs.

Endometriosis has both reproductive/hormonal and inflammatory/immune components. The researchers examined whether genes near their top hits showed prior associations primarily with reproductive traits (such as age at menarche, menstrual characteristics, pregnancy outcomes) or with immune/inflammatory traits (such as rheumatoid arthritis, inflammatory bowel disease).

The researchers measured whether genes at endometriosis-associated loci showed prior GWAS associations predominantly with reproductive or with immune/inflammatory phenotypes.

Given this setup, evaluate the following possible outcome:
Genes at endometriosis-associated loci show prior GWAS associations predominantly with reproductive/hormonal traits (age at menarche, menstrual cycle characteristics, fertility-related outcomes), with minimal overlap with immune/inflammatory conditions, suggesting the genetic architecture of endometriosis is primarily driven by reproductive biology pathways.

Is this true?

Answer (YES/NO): NO